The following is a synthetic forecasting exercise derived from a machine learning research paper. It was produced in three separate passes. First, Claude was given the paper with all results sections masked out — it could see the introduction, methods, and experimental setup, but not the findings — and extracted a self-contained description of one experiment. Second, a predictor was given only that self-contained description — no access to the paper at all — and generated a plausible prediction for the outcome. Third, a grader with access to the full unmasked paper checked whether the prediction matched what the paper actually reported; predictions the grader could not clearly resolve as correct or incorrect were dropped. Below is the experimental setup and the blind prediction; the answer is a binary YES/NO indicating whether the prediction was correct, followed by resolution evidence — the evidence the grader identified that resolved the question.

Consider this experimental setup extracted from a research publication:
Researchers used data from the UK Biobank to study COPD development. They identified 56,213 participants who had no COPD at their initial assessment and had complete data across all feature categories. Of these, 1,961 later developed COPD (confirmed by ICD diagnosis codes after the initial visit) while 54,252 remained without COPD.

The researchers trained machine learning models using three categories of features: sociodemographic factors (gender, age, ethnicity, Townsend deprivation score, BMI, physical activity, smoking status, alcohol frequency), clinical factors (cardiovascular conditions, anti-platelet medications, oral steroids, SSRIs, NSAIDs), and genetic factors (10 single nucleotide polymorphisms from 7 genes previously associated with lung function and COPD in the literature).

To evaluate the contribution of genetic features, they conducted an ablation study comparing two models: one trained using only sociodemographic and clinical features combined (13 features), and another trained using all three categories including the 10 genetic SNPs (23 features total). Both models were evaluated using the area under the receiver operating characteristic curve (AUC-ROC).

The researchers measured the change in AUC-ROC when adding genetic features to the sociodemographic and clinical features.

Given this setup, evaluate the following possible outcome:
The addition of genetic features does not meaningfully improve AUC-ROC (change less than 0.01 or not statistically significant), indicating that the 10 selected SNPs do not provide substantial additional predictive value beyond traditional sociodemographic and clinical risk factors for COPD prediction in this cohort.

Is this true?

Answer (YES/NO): YES